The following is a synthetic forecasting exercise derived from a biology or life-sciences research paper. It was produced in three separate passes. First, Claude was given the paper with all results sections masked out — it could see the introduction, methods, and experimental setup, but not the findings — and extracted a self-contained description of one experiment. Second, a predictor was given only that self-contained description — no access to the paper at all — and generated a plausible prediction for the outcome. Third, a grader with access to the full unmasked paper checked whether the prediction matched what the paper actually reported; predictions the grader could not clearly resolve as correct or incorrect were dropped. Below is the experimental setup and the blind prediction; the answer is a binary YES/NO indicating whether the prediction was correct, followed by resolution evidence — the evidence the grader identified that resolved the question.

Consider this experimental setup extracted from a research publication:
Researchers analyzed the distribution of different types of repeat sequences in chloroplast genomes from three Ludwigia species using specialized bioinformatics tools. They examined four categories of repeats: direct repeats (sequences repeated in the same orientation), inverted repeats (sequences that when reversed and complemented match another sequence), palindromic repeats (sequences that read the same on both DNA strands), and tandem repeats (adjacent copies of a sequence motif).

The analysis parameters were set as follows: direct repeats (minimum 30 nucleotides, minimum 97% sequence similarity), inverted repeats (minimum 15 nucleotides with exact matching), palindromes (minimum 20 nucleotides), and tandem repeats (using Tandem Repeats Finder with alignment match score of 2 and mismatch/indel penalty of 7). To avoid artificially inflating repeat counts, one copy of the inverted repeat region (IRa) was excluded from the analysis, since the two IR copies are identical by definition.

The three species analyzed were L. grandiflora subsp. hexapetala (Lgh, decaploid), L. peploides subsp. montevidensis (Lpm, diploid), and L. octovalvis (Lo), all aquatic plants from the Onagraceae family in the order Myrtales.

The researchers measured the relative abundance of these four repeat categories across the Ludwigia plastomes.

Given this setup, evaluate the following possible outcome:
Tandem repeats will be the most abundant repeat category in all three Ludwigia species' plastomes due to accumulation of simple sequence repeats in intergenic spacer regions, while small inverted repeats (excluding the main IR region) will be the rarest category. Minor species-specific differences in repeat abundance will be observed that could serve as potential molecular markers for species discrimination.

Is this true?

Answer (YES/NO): NO